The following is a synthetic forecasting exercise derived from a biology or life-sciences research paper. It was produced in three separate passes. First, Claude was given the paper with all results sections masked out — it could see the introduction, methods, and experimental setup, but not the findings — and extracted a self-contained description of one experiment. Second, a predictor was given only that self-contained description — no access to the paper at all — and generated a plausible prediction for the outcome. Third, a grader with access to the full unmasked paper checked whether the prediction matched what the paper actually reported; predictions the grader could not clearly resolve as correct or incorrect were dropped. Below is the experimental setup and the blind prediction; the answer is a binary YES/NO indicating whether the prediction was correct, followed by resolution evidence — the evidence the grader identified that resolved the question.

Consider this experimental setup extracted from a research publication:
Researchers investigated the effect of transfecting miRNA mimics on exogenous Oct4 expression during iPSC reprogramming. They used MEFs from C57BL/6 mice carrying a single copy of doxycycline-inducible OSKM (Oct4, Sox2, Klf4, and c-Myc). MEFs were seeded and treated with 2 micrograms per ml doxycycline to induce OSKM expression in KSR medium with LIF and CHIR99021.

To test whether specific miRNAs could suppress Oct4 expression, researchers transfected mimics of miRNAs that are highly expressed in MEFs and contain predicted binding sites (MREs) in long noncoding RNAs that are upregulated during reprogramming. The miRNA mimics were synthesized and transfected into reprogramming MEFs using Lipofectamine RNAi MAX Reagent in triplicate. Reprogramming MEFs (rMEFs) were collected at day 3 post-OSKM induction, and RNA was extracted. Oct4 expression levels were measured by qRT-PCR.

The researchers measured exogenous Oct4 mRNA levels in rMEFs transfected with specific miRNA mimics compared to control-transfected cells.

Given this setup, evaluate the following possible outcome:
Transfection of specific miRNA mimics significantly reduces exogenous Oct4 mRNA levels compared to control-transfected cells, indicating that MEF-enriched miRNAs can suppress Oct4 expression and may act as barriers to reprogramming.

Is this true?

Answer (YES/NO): YES